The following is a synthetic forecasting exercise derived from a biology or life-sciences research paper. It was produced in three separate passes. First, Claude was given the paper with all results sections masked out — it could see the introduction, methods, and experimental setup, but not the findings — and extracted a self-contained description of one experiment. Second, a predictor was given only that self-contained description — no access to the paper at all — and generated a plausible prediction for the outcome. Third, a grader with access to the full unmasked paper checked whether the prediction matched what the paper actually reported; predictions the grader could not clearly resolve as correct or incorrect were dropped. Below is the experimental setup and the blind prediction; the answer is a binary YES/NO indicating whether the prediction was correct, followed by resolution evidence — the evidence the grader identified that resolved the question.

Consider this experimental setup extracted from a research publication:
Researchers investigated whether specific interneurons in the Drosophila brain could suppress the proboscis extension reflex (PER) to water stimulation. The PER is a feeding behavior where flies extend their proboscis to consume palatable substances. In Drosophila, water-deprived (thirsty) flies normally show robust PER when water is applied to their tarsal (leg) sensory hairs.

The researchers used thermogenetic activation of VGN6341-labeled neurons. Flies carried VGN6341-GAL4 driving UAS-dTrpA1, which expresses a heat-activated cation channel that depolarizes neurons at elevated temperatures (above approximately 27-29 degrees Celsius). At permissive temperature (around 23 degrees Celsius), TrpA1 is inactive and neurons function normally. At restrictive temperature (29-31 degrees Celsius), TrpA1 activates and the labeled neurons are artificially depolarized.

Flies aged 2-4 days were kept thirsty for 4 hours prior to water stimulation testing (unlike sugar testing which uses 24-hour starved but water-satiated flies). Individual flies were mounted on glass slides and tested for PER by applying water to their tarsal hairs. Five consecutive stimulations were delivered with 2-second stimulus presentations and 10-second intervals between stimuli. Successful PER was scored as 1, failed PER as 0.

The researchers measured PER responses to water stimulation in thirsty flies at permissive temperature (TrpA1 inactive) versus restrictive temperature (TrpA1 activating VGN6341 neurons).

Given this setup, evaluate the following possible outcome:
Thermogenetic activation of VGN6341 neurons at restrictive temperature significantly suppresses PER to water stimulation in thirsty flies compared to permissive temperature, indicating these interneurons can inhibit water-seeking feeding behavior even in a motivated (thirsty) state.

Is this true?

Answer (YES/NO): YES